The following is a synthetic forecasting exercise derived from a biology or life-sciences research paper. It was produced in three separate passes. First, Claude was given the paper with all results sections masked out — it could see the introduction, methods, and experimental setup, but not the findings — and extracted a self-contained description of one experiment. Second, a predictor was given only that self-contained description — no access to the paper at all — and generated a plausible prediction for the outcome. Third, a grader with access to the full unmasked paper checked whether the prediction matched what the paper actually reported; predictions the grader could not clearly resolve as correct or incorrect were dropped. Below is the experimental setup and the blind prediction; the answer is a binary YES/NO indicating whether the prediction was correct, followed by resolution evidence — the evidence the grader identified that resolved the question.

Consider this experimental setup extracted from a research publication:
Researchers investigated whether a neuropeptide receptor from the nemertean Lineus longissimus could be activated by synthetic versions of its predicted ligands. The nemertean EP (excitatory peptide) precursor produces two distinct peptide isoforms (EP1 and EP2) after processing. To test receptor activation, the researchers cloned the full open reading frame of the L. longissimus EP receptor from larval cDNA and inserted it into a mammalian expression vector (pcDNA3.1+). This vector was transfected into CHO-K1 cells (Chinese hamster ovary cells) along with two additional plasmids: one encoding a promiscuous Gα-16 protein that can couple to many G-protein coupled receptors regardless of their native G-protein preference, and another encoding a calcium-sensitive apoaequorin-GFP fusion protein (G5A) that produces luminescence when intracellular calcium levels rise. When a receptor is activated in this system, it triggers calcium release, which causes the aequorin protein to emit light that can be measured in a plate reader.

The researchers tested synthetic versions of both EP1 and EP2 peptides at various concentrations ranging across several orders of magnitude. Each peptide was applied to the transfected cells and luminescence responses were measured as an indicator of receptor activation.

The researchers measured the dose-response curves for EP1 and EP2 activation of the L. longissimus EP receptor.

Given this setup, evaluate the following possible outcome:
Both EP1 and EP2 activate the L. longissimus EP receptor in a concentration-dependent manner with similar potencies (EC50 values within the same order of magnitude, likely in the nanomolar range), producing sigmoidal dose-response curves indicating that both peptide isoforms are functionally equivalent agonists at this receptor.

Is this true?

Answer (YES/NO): YES